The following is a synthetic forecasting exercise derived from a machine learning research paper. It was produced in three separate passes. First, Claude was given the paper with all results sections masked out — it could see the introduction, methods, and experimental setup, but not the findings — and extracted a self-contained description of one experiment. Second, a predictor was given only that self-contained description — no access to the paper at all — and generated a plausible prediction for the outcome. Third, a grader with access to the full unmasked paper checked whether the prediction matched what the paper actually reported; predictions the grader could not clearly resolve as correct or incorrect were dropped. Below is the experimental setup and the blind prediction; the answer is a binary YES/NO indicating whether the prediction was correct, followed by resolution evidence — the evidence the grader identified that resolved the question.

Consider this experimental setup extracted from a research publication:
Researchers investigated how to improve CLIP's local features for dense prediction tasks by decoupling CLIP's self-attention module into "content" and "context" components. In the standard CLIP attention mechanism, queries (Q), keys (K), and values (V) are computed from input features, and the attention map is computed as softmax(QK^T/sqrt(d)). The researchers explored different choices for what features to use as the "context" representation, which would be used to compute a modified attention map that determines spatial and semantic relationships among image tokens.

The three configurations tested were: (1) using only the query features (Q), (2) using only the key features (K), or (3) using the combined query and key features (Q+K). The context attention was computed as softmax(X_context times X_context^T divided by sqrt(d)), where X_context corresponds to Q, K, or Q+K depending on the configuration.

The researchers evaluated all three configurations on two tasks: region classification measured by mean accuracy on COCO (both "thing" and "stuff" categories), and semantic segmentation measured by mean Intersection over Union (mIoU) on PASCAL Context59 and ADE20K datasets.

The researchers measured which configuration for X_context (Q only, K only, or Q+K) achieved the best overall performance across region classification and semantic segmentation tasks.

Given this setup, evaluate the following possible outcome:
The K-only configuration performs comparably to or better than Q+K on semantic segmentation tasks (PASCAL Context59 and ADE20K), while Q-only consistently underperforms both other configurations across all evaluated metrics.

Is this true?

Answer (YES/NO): NO